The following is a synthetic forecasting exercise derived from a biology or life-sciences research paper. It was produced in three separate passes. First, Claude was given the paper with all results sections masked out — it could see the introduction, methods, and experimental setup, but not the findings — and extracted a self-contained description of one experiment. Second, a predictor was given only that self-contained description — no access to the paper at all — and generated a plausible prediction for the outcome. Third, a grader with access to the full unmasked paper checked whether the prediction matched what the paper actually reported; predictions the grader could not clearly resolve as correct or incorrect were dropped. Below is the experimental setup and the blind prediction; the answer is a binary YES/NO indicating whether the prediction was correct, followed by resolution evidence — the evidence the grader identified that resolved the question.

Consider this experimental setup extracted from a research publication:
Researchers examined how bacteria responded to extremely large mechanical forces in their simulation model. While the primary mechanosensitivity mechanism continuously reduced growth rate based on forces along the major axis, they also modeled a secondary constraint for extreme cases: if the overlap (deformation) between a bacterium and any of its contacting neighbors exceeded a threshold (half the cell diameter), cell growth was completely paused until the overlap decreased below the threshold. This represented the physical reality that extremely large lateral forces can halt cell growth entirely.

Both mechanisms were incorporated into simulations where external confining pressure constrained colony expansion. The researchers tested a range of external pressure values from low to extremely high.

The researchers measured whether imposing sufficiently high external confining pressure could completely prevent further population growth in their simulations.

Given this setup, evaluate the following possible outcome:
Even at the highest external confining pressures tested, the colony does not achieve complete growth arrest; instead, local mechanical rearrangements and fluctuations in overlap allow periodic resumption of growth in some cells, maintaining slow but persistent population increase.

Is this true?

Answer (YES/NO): NO